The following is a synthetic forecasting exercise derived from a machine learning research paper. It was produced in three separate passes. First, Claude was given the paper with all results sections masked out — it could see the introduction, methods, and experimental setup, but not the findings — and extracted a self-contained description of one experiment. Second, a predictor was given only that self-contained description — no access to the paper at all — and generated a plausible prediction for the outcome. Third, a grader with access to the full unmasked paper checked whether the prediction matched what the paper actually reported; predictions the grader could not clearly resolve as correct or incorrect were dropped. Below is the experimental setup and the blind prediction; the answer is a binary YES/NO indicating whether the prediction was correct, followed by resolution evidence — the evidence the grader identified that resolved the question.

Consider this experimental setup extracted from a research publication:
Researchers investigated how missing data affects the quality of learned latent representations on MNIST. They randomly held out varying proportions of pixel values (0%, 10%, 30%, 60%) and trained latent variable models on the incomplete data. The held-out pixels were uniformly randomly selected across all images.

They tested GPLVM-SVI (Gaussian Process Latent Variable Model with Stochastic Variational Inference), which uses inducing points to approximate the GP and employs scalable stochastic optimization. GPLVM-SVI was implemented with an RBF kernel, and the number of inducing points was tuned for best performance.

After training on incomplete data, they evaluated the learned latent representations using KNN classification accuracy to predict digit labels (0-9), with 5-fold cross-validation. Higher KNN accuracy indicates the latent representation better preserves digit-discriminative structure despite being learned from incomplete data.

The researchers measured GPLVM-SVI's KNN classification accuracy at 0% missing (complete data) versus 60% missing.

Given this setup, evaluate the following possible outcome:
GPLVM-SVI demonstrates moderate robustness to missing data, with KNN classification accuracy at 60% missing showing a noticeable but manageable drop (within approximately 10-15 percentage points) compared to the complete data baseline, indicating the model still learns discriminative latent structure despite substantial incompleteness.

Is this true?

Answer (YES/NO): NO